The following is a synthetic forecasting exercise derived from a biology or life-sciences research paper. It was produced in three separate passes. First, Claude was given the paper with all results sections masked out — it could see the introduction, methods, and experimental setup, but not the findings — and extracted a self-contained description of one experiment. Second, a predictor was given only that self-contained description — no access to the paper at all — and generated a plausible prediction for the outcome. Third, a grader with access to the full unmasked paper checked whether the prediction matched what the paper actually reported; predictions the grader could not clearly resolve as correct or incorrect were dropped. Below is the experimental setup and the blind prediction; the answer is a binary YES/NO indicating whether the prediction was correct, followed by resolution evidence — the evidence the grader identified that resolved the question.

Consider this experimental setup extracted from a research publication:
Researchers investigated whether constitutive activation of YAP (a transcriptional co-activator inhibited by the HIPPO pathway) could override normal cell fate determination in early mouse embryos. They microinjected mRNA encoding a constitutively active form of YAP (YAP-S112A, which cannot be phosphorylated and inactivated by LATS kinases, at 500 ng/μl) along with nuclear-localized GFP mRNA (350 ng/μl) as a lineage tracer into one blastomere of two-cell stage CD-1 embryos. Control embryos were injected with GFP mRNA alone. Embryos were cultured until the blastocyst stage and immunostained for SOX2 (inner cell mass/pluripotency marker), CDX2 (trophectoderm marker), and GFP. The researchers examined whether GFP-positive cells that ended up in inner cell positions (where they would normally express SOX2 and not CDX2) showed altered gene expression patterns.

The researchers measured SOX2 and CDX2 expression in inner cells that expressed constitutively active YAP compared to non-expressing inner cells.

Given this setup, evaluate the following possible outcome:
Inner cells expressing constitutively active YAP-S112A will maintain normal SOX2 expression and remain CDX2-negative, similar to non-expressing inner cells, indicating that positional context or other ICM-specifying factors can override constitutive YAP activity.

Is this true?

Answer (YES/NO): NO